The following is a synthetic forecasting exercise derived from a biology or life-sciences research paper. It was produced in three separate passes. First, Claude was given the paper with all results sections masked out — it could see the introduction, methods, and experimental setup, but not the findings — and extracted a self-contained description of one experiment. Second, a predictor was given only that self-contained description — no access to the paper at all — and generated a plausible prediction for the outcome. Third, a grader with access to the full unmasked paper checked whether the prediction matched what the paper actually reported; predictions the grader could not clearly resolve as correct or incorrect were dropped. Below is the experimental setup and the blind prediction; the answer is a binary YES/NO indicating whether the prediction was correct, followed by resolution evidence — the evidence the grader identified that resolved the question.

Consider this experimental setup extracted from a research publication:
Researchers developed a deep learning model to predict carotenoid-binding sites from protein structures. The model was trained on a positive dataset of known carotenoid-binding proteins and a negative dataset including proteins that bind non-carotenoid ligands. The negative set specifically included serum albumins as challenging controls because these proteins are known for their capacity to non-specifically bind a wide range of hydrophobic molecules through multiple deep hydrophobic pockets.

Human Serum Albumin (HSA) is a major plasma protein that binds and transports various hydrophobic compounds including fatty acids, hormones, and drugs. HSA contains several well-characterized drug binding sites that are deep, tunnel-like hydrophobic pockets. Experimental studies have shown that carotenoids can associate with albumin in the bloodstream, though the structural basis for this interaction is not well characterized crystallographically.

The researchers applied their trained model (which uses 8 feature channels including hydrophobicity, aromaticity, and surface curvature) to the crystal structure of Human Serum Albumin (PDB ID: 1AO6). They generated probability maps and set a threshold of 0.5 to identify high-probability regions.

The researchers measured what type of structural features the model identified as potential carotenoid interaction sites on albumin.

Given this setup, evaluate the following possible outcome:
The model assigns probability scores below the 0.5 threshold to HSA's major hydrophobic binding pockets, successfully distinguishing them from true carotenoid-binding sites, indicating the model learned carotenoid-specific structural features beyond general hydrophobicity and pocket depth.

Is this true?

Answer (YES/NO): YES